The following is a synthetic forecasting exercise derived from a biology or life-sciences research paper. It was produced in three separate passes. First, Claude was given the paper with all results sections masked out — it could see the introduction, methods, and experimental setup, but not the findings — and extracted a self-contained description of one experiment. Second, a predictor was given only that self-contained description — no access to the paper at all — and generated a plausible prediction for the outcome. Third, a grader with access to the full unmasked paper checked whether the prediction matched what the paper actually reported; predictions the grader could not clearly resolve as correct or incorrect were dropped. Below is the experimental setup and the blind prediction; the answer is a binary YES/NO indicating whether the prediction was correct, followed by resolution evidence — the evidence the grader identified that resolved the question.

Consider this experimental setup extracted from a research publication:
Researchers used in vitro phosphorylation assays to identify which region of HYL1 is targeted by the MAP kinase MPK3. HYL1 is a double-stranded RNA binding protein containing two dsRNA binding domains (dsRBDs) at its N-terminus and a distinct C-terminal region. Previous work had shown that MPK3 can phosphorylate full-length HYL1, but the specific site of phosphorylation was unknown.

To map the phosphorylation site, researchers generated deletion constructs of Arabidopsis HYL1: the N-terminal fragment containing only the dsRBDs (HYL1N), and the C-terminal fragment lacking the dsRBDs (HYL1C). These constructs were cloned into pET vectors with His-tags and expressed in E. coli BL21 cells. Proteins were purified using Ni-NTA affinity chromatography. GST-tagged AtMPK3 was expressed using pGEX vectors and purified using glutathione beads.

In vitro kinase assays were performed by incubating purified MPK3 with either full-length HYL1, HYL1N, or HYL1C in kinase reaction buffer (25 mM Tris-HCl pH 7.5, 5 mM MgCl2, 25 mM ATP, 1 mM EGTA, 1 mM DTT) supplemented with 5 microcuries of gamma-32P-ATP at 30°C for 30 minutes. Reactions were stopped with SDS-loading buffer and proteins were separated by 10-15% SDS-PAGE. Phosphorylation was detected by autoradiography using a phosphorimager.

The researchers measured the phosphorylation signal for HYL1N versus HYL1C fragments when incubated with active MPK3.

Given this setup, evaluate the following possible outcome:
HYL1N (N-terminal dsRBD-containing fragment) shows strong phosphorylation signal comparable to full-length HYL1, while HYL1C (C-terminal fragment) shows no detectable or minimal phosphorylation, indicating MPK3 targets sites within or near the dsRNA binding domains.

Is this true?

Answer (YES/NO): NO